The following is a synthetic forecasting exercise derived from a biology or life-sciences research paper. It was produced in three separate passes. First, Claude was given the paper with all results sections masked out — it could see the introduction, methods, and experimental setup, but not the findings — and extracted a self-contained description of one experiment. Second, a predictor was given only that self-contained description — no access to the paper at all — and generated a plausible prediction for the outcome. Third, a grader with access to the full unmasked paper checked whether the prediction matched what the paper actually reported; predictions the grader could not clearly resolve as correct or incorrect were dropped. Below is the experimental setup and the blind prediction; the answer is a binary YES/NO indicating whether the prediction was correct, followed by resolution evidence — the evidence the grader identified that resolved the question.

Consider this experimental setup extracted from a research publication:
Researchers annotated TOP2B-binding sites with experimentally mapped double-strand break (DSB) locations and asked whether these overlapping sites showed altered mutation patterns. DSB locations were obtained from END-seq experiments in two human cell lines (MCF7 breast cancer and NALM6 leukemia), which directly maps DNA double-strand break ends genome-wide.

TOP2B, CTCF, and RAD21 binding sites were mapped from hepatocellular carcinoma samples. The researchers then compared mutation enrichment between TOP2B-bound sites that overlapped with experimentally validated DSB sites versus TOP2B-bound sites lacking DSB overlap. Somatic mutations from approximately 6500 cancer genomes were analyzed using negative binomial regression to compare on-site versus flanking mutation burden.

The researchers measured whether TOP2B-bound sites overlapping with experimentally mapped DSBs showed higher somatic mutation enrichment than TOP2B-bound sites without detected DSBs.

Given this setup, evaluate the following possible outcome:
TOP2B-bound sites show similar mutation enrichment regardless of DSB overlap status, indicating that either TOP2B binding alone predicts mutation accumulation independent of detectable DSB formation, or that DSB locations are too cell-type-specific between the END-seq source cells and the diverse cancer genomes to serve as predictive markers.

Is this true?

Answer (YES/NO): NO